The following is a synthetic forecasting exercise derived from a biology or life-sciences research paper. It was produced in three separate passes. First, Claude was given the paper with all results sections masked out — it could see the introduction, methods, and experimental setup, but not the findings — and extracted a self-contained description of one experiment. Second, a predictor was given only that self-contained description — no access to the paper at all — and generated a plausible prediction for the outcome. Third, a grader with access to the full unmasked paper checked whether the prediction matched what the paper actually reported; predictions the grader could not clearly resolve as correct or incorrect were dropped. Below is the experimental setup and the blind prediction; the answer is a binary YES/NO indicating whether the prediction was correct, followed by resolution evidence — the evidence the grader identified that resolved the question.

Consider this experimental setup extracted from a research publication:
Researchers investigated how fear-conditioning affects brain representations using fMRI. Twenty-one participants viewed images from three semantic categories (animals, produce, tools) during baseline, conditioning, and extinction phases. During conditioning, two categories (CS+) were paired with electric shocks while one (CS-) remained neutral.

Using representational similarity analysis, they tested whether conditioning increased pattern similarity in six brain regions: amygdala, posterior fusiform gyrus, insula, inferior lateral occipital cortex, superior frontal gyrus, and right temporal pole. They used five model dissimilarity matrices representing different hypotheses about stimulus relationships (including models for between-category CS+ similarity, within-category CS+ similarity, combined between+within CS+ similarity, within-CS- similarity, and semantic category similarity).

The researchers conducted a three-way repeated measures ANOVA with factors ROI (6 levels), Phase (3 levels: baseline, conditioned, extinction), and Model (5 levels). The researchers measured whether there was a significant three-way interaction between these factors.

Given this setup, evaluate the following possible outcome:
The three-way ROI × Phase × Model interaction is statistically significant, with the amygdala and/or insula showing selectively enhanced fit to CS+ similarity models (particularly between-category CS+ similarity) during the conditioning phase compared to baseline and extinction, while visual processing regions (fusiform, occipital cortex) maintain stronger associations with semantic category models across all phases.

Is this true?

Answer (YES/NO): NO